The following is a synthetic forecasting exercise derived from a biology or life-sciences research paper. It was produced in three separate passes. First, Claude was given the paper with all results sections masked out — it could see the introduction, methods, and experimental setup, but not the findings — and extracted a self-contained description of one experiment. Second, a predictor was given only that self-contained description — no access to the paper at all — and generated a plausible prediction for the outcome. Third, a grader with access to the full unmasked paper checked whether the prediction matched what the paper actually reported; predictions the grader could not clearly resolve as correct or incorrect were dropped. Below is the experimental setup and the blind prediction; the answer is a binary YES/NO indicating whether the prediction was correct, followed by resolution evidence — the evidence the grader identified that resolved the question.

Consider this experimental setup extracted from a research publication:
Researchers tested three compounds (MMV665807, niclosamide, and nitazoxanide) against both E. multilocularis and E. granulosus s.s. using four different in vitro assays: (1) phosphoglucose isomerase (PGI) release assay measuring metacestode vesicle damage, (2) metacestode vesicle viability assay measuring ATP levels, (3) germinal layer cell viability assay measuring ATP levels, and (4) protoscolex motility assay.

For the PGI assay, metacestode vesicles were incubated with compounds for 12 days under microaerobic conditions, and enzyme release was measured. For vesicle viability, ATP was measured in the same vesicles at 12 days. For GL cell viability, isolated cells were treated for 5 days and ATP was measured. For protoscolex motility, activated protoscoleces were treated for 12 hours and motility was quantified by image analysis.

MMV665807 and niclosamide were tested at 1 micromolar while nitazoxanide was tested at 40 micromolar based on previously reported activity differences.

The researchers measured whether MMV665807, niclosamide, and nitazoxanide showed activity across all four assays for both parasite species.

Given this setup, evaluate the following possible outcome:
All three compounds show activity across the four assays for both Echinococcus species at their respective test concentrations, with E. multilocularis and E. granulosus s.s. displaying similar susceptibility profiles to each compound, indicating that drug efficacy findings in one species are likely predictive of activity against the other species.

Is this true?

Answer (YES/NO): NO